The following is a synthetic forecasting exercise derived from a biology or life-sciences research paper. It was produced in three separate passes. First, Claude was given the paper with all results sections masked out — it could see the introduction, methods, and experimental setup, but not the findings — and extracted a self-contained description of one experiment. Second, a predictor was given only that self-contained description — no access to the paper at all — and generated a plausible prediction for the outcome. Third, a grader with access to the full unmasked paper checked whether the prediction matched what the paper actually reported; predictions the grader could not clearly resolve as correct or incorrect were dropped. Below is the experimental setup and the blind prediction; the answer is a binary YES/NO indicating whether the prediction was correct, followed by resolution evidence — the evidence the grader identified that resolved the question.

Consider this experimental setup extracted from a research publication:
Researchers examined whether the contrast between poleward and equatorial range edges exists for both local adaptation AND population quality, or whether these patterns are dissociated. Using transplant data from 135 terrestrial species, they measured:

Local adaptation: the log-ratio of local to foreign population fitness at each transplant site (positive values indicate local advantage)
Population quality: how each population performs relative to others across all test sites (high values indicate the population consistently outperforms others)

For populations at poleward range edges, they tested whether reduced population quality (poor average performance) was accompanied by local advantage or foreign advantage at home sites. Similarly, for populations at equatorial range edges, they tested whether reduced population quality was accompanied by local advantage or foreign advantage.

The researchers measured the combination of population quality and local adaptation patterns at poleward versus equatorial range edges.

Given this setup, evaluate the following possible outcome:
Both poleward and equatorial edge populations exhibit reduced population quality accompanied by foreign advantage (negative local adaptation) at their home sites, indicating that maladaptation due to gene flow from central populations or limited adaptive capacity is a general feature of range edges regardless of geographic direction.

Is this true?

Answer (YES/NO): NO